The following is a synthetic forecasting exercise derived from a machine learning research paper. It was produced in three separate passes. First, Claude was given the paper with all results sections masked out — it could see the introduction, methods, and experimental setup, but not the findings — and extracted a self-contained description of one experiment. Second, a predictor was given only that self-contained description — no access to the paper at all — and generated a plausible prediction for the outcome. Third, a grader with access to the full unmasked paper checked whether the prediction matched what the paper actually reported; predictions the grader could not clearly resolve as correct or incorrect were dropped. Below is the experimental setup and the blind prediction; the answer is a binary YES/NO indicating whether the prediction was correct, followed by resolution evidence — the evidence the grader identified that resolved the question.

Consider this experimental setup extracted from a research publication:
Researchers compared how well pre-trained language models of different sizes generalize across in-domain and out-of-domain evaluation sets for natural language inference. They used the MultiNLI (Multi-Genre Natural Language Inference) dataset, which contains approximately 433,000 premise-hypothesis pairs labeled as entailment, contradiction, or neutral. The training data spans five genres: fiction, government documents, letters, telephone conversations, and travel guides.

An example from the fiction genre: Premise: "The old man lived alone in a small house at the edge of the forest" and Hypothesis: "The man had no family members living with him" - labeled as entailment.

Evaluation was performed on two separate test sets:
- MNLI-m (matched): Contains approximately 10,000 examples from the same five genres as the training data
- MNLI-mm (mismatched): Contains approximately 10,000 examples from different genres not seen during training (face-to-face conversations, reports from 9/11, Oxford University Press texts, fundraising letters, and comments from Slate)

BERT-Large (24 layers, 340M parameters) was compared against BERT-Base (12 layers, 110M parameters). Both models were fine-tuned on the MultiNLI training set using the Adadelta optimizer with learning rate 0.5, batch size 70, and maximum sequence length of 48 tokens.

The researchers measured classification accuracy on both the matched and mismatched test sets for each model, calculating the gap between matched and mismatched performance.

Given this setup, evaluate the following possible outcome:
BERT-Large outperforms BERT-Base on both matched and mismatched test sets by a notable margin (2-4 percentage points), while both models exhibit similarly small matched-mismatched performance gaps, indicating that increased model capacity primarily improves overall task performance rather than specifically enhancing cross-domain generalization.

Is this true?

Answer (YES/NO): YES